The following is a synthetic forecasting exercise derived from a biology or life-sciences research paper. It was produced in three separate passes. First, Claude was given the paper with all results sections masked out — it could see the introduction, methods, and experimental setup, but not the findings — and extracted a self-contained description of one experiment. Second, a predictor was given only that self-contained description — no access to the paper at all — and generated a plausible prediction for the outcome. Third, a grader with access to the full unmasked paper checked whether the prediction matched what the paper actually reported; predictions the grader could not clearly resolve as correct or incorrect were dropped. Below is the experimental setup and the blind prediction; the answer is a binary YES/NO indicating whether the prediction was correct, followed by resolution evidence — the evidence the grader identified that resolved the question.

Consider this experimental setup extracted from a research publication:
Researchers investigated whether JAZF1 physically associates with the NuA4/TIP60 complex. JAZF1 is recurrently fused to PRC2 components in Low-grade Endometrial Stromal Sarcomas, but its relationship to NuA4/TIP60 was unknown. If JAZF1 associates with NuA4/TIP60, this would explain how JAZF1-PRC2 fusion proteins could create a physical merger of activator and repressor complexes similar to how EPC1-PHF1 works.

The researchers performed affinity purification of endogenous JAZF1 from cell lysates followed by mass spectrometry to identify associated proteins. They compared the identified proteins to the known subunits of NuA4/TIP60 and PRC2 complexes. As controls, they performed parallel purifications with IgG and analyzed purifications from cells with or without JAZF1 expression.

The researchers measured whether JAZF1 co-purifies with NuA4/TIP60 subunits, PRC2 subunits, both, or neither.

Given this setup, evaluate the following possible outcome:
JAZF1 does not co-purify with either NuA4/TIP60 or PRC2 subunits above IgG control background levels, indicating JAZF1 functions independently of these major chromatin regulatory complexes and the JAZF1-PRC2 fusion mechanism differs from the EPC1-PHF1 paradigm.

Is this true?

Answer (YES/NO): NO